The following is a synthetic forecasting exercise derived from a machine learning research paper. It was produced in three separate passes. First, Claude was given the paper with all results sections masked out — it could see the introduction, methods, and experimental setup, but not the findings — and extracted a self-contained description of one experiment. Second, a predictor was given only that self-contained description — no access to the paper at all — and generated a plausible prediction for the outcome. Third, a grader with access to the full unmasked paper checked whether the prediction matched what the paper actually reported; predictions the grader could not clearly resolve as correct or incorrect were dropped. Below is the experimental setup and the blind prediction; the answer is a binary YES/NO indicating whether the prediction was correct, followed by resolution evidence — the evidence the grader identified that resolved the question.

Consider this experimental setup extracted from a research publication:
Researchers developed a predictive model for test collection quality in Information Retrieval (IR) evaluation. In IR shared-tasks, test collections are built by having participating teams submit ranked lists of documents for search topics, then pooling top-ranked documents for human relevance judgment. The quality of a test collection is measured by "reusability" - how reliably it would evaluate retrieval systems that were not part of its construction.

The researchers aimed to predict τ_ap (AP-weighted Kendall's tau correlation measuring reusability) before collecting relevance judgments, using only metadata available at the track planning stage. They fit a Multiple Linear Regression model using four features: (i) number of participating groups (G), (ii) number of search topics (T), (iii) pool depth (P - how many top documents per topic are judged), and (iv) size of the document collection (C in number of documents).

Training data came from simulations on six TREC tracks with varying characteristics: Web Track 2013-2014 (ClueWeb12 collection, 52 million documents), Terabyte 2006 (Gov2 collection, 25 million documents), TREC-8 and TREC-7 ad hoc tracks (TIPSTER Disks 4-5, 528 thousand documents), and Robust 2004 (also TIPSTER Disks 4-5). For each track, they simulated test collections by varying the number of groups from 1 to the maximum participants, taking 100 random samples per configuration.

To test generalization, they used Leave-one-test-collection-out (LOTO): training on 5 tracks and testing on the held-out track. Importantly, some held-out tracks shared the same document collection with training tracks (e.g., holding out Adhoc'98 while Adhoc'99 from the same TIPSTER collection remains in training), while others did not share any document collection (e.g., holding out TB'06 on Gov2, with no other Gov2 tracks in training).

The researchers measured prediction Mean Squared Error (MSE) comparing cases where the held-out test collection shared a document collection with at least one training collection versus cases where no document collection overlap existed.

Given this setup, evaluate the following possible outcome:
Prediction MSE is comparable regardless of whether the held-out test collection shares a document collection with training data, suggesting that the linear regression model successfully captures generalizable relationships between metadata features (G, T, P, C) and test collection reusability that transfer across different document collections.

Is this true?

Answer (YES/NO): NO